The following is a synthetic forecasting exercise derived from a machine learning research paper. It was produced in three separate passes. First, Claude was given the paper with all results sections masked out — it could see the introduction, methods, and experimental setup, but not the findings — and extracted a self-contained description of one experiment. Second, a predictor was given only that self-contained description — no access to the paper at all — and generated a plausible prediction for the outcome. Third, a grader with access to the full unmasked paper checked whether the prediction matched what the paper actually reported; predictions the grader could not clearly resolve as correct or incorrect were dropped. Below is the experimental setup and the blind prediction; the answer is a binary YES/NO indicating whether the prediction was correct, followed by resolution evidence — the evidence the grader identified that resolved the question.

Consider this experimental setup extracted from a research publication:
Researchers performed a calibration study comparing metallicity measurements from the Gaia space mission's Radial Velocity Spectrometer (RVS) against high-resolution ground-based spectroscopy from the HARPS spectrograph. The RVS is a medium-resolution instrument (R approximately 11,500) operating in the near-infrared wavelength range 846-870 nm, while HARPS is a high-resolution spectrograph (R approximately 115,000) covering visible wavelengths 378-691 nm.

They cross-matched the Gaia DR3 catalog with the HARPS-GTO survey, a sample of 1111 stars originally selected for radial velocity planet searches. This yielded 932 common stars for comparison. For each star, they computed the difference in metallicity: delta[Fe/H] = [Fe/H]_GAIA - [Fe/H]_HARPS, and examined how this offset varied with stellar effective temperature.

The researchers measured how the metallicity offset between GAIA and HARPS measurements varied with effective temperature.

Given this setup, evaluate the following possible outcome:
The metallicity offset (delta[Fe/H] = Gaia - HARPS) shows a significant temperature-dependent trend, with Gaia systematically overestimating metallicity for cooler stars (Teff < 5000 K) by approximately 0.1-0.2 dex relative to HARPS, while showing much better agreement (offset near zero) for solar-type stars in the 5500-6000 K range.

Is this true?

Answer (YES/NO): NO